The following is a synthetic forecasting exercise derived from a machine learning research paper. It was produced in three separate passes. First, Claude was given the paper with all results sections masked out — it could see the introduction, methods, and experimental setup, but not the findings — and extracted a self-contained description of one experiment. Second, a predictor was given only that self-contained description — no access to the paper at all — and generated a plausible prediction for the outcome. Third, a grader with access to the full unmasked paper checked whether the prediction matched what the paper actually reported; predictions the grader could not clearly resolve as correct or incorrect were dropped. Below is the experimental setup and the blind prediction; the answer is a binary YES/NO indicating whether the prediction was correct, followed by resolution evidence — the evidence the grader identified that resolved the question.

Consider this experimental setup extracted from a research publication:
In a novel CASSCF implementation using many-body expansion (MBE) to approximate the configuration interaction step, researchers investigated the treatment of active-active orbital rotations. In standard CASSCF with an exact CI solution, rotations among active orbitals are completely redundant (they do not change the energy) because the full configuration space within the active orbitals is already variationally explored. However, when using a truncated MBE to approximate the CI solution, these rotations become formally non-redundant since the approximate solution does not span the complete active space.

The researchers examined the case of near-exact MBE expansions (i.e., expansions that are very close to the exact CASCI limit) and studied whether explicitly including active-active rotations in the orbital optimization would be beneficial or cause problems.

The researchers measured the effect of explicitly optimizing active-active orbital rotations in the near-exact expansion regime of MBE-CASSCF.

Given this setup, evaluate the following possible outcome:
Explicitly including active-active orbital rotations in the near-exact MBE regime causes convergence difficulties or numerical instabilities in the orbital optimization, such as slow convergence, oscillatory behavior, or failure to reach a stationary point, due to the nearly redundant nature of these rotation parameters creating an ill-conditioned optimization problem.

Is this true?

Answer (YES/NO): YES